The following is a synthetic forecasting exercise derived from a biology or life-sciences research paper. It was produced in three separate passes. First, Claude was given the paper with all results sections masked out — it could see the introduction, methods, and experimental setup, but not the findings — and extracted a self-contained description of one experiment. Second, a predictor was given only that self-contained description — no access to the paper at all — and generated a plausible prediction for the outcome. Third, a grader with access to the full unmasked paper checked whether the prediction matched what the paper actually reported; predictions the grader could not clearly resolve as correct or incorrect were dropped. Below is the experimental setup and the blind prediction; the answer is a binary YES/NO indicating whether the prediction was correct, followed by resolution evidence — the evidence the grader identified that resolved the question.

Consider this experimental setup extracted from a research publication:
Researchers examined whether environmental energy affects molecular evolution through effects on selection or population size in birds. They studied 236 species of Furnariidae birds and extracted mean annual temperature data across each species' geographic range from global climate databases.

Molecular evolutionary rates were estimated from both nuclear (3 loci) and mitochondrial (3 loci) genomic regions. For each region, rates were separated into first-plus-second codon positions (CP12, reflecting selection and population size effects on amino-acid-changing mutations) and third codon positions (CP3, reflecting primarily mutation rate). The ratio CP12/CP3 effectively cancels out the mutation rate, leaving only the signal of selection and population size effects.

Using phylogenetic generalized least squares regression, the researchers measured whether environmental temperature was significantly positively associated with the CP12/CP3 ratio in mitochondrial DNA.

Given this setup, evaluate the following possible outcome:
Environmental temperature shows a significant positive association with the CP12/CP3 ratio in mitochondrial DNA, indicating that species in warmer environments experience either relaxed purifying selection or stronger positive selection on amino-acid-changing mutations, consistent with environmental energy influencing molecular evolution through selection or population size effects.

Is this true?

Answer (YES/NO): YES